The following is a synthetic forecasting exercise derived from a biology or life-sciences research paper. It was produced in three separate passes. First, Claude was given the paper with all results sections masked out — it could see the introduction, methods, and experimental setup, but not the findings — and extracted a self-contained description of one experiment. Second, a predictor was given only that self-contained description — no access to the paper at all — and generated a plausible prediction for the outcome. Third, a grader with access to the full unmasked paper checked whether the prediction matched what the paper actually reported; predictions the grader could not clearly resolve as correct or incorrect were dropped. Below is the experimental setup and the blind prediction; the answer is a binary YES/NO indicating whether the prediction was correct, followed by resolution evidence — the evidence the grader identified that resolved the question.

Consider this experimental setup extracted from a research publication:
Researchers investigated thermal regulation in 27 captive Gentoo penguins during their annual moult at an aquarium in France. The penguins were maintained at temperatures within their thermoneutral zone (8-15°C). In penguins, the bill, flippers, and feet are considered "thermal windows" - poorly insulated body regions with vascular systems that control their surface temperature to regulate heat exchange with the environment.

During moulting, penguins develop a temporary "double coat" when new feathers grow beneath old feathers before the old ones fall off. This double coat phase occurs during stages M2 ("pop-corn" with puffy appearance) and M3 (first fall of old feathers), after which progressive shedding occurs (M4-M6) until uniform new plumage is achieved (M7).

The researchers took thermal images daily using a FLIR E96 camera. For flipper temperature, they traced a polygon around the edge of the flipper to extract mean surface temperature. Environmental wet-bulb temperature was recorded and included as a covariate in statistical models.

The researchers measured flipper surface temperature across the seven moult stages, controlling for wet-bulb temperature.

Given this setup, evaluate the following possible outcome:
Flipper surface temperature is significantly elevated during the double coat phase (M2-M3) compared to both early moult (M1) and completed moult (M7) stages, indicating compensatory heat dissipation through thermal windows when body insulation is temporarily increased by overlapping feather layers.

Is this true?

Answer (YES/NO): NO